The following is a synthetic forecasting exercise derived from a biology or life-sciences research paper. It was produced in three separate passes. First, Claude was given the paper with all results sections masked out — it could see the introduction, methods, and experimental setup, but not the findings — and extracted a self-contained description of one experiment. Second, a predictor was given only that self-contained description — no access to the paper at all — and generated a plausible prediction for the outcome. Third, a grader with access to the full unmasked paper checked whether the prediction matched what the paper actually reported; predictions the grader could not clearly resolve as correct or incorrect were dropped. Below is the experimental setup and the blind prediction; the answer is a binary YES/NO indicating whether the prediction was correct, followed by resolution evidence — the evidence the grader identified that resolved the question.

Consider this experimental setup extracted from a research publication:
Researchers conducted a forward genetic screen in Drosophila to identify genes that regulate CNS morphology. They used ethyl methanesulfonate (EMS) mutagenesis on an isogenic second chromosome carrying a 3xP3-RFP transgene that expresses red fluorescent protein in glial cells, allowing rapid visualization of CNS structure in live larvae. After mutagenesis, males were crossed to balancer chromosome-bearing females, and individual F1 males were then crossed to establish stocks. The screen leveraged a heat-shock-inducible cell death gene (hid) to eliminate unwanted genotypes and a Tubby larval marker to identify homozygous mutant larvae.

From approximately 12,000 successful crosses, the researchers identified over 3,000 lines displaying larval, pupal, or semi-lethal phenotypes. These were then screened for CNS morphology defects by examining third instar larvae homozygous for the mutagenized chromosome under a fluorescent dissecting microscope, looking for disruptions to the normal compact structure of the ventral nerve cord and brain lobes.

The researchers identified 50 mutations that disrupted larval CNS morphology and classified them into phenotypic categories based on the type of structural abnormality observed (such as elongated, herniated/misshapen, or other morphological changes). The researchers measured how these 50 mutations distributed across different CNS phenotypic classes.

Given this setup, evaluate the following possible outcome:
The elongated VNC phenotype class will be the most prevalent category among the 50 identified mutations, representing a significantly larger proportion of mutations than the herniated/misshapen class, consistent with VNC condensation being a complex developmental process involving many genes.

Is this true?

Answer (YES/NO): YES